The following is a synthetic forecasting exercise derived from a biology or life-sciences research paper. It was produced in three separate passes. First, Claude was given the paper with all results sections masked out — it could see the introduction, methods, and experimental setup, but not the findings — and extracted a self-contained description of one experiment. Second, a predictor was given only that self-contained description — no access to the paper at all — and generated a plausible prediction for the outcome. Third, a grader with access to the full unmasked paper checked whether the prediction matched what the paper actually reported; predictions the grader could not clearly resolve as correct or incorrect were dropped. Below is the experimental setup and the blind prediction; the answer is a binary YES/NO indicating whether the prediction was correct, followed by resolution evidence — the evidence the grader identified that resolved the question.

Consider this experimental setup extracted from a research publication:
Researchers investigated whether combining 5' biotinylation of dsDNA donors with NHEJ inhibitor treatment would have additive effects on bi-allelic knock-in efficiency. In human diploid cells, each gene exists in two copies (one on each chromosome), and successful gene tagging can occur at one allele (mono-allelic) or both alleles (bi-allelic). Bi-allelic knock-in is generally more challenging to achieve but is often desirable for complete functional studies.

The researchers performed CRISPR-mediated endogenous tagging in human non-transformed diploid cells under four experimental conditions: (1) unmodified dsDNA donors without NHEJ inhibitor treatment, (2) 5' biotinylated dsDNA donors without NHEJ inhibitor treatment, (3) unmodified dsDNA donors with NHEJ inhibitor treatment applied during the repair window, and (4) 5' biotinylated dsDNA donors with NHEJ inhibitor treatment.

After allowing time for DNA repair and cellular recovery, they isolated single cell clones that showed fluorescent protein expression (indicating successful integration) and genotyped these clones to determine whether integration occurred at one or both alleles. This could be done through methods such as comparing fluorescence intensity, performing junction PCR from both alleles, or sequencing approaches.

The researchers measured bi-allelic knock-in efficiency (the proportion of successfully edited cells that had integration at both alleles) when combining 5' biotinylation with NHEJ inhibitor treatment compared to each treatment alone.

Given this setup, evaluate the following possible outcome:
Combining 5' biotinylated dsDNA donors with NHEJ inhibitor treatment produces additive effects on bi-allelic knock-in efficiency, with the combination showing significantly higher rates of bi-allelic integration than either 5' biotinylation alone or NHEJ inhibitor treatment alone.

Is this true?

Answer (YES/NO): YES